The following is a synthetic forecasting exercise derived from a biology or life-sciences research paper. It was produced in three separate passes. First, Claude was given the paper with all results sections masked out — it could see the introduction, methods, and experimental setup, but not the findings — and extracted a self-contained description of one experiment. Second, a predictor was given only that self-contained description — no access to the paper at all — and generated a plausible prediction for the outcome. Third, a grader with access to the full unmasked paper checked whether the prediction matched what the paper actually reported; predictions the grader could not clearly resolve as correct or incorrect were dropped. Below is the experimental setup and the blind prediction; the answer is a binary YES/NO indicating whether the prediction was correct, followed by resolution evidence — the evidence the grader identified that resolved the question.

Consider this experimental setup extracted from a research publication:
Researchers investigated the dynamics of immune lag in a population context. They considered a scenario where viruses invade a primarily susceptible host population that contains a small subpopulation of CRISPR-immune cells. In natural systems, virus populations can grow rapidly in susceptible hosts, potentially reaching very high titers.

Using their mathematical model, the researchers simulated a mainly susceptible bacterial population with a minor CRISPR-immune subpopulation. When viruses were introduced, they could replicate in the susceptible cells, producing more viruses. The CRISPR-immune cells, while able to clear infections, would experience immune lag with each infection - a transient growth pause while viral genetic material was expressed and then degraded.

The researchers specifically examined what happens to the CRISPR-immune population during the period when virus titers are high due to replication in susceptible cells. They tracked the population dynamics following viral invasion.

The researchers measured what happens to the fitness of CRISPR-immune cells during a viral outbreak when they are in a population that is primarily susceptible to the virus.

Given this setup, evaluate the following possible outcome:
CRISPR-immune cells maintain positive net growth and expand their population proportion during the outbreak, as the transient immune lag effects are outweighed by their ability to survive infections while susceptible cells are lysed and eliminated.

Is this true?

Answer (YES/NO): NO